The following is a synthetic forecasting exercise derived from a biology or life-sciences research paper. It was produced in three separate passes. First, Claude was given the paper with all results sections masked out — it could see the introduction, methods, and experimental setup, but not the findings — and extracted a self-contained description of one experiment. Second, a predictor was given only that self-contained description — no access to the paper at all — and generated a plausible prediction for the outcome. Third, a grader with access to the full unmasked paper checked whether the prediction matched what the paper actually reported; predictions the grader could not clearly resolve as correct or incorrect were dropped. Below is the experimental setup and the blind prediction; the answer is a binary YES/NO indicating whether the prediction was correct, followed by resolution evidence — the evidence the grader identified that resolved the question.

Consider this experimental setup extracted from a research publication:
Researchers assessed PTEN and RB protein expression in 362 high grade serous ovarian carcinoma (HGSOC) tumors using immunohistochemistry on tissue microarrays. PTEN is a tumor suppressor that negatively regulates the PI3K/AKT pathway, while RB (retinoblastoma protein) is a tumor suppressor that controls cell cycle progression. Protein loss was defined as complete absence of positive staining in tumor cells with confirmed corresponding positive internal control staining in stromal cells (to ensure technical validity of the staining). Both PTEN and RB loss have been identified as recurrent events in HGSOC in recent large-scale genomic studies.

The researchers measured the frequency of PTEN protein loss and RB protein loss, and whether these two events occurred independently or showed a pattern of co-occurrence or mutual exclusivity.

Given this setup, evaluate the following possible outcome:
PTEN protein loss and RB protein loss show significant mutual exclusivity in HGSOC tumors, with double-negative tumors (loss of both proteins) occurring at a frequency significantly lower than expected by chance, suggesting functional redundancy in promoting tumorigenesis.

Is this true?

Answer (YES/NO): NO